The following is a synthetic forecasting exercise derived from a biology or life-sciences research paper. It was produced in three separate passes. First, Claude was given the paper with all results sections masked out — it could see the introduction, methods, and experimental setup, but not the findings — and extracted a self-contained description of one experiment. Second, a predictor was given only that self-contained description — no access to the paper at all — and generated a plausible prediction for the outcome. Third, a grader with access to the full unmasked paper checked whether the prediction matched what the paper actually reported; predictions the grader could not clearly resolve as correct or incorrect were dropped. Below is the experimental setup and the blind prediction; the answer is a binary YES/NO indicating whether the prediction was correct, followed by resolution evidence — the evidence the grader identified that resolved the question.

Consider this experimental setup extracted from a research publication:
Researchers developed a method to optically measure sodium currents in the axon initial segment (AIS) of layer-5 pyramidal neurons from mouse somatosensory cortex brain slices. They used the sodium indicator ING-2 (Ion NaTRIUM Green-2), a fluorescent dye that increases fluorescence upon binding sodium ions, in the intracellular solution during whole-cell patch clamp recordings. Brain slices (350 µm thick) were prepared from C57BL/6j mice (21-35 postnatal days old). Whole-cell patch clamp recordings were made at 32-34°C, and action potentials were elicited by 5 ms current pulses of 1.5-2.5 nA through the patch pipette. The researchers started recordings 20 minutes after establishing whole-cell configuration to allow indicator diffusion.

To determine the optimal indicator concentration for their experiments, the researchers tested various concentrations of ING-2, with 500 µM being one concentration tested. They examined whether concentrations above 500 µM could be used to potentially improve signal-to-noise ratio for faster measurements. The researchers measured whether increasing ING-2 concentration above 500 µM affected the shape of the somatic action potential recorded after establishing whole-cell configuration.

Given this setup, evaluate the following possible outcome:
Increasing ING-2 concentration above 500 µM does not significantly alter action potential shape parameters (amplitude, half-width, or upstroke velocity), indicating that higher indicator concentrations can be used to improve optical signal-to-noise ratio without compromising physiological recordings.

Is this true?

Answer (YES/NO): NO